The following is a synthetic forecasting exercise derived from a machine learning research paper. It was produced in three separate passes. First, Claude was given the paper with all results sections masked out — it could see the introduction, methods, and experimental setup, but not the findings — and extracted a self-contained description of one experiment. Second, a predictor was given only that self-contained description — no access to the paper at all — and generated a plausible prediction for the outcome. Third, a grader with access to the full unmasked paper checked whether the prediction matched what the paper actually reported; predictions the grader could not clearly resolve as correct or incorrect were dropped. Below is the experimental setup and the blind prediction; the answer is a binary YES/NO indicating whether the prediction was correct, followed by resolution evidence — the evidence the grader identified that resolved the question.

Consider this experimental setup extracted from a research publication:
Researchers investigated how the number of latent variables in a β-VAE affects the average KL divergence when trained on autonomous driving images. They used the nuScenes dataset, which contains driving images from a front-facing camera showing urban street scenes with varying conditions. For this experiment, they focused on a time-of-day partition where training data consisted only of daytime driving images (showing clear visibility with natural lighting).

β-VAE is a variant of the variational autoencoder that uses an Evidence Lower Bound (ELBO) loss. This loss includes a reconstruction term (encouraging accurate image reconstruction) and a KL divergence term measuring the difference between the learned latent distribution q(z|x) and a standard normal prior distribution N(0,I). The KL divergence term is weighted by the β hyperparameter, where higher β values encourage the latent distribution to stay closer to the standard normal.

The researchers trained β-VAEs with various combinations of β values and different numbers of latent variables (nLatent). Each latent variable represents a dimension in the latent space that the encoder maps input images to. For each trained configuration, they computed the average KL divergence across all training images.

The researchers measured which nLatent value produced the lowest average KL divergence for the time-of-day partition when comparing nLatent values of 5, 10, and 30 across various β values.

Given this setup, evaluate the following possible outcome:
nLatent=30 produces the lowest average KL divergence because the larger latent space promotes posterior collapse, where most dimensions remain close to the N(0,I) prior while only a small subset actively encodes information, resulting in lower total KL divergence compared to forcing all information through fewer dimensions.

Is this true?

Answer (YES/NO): YES